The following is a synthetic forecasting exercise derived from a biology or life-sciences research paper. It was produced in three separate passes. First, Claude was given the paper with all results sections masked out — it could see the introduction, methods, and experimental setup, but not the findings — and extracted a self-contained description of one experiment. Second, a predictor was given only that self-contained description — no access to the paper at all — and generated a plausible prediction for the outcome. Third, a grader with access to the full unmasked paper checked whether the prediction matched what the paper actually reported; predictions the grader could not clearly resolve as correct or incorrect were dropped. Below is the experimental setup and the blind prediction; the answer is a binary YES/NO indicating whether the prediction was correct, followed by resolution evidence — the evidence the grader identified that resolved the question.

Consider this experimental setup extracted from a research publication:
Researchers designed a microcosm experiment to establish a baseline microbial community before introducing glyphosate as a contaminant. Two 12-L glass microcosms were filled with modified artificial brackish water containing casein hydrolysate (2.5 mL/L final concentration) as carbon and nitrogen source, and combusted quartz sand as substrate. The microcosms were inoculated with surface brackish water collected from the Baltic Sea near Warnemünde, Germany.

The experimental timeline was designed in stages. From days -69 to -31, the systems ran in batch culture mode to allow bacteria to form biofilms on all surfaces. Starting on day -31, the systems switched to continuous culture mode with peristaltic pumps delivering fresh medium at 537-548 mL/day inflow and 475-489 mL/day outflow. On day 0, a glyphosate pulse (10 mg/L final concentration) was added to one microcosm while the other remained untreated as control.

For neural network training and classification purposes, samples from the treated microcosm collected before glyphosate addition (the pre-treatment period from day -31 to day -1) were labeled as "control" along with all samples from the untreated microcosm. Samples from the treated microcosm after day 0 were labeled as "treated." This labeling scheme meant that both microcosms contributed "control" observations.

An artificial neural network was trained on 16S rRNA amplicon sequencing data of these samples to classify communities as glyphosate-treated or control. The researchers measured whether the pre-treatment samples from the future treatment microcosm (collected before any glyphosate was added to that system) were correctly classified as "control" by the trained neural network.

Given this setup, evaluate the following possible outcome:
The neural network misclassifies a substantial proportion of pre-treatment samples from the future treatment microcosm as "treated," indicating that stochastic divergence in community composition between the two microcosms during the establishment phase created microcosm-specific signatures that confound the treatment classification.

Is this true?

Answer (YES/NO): NO